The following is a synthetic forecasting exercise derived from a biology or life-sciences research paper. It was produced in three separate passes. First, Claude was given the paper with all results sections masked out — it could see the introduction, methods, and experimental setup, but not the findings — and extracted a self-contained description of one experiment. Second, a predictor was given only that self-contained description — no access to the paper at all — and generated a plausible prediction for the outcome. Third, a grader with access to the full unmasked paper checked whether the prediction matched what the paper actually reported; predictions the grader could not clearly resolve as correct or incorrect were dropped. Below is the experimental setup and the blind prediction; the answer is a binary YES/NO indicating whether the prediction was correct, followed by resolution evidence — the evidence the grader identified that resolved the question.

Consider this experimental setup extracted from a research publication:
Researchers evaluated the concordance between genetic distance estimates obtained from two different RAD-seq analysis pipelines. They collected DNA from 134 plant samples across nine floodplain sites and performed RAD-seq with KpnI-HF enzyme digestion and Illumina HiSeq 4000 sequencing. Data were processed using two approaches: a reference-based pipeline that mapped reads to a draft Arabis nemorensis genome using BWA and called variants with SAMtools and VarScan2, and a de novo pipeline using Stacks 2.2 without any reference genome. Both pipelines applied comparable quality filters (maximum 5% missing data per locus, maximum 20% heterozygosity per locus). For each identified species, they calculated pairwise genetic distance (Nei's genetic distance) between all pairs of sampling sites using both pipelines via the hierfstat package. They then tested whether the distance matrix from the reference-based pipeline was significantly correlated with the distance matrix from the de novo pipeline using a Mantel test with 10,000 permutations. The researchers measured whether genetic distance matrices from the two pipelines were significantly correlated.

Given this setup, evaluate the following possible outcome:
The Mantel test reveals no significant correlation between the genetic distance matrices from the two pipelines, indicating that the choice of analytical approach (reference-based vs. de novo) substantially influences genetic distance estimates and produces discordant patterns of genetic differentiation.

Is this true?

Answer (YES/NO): NO